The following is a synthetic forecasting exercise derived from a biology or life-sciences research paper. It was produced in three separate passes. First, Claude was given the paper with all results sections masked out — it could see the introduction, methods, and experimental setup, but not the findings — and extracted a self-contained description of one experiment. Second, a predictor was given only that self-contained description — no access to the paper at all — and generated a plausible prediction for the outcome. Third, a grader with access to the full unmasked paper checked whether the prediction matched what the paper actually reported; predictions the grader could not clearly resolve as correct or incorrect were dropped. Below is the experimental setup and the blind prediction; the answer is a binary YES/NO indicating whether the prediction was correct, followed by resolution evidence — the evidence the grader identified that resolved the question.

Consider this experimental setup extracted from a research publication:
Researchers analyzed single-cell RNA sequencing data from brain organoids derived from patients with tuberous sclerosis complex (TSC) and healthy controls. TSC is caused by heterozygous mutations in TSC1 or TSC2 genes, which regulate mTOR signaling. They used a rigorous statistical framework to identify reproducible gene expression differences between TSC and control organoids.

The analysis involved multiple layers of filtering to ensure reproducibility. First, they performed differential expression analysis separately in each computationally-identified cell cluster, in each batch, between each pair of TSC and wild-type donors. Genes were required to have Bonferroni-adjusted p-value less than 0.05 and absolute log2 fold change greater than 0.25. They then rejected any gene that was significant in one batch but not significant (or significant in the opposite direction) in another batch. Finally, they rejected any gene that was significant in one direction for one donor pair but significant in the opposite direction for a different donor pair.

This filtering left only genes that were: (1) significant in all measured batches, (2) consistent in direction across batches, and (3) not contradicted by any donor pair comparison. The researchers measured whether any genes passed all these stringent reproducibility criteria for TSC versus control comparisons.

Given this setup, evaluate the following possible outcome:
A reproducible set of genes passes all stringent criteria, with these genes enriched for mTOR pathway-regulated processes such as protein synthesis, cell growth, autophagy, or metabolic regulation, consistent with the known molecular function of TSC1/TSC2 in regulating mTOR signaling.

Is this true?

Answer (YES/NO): NO